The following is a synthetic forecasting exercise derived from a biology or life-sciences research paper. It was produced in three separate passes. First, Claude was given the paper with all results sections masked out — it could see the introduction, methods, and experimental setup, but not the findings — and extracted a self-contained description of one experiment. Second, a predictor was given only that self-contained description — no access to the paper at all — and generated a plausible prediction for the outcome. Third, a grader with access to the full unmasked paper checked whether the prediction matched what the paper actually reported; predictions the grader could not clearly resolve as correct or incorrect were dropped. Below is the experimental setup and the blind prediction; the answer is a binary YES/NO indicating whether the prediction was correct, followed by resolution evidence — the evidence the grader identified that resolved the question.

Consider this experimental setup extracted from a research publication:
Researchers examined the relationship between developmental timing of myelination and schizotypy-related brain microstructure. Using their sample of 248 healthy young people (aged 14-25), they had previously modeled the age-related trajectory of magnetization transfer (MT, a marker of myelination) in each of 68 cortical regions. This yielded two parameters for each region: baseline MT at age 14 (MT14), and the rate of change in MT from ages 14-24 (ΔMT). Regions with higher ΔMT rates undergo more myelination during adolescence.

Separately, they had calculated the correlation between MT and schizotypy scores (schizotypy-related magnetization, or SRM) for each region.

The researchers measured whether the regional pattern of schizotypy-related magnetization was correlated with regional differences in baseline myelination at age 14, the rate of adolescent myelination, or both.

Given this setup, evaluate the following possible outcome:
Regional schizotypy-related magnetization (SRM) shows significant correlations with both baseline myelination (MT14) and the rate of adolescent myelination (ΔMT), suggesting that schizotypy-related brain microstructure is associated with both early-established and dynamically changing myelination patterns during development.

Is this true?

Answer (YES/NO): NO